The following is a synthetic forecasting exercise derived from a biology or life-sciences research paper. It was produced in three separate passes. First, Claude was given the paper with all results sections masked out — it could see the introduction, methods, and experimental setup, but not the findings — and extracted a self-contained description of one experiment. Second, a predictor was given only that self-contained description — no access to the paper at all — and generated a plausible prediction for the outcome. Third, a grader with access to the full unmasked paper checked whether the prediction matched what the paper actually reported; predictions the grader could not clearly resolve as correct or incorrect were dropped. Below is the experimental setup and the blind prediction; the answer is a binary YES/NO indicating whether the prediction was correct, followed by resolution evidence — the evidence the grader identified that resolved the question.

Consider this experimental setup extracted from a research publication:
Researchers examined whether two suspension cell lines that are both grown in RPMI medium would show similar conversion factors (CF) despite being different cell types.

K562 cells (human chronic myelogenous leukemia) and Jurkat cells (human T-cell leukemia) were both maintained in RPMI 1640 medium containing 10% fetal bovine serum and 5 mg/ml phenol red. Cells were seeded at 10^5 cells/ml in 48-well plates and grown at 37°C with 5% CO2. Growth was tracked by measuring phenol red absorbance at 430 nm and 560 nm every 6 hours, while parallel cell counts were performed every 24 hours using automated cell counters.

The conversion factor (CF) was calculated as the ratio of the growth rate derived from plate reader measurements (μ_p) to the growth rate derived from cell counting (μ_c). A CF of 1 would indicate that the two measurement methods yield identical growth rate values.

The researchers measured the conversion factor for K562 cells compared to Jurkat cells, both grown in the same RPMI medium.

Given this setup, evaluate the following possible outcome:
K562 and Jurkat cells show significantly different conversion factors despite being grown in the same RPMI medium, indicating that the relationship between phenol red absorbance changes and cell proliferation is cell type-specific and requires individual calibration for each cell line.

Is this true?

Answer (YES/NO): NO